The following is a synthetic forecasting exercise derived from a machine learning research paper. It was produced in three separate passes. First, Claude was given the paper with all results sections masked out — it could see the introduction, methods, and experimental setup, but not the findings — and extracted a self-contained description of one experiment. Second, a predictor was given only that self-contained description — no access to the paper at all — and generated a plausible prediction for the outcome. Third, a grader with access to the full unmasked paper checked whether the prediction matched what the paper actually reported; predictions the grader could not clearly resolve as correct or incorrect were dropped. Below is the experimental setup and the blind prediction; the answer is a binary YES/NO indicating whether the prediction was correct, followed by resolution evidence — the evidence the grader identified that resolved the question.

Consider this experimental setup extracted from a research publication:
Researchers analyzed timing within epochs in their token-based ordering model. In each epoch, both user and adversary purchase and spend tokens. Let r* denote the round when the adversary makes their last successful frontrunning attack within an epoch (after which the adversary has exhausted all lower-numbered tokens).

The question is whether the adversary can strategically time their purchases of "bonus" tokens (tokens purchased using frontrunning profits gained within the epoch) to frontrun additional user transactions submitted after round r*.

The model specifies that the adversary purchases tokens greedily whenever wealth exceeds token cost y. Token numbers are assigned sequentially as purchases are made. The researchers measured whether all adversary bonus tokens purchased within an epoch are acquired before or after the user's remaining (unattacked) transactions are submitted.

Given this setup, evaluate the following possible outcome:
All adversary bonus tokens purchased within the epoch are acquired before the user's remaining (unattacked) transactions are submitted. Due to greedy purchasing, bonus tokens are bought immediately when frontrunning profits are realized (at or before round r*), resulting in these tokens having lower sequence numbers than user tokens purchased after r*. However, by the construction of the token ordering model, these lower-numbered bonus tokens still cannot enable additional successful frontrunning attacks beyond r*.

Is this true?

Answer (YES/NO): YES